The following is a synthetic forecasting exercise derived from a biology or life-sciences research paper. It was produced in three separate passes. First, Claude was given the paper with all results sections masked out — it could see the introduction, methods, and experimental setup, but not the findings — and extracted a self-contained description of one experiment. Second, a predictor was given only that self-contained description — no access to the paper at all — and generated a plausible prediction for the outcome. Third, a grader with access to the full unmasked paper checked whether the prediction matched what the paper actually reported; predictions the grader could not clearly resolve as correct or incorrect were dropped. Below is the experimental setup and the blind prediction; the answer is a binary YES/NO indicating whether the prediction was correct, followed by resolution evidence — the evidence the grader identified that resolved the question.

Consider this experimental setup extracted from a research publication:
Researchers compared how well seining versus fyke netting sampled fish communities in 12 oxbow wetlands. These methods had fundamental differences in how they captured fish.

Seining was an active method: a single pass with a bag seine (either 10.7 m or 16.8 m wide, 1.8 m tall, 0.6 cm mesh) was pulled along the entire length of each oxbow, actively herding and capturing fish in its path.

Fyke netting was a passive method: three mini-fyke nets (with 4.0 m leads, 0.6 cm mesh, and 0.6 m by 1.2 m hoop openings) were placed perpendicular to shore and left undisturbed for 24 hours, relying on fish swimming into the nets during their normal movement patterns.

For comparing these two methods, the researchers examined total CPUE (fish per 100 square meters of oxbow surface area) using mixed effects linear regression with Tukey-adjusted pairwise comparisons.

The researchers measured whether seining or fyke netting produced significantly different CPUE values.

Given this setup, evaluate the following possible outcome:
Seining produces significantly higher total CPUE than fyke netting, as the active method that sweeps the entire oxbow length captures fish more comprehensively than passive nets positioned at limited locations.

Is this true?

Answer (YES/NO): NO